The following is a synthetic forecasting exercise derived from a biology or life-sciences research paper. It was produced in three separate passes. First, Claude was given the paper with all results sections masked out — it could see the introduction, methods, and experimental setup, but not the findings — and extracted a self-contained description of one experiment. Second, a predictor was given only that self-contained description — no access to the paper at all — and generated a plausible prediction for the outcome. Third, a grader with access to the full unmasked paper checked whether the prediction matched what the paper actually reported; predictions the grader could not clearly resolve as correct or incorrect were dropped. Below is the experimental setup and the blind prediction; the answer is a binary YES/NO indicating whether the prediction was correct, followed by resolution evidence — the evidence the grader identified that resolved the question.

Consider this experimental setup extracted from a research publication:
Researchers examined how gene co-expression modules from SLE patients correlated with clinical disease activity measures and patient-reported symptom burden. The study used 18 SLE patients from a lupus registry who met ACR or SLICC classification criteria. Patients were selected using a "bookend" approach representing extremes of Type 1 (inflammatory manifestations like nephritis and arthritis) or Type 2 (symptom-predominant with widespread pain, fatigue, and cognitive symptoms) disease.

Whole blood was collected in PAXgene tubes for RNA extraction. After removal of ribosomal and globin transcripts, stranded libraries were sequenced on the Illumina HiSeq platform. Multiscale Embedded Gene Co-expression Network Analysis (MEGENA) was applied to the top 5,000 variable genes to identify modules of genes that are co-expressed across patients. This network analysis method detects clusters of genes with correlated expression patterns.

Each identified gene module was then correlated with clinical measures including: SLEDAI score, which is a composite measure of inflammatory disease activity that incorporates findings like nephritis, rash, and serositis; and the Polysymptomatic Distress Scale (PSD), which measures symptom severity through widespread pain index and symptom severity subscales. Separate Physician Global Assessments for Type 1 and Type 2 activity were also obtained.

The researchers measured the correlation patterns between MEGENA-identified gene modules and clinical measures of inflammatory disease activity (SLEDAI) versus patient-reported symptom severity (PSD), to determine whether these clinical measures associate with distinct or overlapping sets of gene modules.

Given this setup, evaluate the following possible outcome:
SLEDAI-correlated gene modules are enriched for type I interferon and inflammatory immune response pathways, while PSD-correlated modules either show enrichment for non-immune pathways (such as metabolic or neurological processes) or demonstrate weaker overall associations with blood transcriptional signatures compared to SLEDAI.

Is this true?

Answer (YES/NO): YES